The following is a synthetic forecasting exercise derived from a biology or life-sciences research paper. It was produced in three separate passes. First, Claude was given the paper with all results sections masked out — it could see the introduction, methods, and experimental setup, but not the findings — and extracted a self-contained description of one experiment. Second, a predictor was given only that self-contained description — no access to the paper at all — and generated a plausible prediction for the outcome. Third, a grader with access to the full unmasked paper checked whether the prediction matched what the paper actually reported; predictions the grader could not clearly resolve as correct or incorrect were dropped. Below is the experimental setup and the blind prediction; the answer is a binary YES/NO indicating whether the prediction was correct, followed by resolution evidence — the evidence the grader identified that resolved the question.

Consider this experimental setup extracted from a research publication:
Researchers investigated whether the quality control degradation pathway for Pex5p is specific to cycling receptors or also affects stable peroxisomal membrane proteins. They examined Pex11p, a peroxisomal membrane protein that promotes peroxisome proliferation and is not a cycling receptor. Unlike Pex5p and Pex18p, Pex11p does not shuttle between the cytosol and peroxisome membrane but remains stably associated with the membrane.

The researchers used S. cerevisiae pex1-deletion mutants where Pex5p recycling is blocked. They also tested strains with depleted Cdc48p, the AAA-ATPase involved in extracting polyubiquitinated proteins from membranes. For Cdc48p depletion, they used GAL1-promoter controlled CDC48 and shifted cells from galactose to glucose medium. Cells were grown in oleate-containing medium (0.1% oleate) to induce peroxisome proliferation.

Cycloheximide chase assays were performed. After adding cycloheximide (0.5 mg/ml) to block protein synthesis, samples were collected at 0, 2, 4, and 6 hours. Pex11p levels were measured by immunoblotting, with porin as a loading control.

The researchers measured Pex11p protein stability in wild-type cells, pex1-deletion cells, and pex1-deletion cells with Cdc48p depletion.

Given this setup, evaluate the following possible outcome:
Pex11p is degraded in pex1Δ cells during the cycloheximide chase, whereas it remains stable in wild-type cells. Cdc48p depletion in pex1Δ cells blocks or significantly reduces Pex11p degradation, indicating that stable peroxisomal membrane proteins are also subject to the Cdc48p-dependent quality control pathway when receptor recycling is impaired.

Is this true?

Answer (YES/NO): NO